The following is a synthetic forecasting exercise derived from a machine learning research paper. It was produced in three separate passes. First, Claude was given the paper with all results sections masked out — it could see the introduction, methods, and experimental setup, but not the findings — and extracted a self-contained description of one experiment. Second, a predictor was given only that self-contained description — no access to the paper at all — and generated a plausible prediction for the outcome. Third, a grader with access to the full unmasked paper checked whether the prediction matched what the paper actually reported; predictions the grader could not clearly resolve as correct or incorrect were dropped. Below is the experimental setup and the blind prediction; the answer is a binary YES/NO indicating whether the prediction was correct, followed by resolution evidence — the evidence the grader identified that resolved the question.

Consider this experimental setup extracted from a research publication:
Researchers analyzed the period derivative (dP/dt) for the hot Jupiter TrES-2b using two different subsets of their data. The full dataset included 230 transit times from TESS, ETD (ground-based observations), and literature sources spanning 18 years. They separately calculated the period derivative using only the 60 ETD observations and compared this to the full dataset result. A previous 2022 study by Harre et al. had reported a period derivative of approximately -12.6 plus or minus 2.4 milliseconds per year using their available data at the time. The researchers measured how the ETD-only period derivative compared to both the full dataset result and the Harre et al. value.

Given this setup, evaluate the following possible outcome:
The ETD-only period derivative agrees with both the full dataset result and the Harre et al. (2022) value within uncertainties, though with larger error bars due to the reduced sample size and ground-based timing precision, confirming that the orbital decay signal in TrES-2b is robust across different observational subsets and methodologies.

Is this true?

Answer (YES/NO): NO